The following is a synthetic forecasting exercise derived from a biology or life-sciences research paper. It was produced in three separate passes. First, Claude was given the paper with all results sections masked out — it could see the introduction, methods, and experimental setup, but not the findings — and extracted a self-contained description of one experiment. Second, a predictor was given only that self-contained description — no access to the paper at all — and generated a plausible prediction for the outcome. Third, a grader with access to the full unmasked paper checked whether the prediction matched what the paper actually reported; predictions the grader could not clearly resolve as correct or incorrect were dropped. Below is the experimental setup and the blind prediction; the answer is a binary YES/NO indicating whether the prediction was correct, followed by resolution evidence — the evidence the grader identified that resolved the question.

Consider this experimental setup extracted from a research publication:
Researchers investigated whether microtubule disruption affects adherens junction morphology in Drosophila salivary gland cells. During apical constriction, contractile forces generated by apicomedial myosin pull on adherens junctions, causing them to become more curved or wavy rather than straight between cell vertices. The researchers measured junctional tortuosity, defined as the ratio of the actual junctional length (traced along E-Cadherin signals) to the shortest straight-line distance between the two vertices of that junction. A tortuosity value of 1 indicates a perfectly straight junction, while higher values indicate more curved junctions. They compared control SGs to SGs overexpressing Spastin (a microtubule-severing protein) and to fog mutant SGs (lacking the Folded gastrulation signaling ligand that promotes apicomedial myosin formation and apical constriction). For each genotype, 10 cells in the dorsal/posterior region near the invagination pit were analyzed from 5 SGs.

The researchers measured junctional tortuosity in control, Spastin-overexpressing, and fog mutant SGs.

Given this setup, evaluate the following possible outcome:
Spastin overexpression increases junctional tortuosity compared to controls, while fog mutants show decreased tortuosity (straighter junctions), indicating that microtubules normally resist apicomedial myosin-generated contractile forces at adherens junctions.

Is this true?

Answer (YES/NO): NO